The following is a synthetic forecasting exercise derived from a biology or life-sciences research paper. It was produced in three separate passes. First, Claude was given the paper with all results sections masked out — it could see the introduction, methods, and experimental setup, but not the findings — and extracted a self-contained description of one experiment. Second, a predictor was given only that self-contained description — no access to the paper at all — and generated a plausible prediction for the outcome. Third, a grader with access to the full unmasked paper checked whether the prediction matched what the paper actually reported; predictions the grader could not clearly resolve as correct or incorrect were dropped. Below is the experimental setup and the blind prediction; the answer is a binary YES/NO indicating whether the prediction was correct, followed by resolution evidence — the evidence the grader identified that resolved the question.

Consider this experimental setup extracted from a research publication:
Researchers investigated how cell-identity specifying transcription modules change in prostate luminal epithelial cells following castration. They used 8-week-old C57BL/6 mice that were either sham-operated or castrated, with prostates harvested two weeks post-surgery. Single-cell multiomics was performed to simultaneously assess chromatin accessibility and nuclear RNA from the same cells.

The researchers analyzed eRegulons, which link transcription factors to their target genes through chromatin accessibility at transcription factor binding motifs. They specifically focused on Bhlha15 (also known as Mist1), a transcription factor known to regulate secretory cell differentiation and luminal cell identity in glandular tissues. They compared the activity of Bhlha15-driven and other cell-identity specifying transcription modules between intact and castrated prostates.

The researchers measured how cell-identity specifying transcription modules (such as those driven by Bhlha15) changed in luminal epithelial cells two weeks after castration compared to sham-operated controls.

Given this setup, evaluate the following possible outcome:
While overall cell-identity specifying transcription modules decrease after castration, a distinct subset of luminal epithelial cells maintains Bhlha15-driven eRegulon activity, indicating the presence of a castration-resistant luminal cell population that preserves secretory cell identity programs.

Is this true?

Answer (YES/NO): NO